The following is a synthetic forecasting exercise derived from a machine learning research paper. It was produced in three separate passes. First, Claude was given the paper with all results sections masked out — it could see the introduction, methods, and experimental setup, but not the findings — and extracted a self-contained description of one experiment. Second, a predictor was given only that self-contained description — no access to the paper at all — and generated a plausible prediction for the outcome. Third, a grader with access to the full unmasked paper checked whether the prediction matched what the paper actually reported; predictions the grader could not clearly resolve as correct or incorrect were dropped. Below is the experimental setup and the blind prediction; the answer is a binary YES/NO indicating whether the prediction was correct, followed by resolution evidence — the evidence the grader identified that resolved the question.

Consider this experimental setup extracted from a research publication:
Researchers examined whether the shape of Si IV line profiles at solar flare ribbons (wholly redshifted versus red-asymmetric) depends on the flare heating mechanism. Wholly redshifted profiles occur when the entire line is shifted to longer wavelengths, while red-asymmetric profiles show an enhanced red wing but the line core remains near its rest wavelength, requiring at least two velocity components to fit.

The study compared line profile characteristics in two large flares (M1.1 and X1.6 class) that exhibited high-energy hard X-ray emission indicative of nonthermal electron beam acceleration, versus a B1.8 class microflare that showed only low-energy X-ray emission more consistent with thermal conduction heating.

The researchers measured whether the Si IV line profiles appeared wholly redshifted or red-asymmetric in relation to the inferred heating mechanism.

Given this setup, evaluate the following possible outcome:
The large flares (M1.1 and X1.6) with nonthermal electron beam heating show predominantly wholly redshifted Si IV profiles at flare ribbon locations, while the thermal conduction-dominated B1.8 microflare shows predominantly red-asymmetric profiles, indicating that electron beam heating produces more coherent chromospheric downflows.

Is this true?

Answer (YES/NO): NO